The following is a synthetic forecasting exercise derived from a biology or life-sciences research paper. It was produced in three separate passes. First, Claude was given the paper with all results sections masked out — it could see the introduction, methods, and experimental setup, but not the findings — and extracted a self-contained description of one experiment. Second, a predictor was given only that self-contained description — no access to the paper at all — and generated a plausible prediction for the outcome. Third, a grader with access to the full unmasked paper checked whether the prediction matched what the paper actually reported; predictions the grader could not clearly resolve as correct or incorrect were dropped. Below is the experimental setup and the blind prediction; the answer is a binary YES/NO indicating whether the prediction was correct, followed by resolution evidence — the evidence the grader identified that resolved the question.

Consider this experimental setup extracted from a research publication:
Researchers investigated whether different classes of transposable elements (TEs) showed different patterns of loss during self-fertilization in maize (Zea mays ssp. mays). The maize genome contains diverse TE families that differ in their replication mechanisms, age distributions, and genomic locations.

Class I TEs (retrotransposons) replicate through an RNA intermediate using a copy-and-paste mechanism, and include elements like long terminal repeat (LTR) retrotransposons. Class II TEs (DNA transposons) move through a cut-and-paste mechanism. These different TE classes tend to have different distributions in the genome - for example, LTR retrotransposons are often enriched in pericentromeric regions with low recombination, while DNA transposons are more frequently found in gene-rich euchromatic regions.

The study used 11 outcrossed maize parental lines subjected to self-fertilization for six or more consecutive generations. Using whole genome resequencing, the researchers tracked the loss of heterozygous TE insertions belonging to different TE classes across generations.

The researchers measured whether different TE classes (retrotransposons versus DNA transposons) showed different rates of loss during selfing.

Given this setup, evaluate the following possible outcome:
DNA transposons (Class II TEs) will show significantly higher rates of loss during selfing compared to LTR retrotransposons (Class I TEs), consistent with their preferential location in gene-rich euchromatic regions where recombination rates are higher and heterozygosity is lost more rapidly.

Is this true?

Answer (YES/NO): NO